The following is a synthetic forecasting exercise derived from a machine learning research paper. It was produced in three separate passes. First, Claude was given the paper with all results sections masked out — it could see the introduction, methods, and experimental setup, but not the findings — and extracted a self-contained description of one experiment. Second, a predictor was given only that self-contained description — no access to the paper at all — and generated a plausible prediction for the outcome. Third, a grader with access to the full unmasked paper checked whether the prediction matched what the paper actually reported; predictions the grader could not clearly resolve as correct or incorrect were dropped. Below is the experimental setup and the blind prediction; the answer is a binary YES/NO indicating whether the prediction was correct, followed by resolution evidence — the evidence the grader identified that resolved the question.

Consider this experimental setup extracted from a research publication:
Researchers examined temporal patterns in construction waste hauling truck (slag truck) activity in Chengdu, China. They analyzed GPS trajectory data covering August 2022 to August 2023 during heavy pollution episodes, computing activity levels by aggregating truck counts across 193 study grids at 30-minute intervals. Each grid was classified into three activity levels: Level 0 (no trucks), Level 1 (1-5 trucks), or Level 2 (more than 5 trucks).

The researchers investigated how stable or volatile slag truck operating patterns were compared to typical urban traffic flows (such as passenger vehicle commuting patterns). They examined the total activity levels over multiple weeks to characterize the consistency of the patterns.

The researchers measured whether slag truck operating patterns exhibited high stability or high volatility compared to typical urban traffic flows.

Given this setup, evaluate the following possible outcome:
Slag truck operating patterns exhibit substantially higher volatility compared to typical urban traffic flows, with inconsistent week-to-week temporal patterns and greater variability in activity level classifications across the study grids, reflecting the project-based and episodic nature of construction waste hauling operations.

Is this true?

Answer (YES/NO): NO